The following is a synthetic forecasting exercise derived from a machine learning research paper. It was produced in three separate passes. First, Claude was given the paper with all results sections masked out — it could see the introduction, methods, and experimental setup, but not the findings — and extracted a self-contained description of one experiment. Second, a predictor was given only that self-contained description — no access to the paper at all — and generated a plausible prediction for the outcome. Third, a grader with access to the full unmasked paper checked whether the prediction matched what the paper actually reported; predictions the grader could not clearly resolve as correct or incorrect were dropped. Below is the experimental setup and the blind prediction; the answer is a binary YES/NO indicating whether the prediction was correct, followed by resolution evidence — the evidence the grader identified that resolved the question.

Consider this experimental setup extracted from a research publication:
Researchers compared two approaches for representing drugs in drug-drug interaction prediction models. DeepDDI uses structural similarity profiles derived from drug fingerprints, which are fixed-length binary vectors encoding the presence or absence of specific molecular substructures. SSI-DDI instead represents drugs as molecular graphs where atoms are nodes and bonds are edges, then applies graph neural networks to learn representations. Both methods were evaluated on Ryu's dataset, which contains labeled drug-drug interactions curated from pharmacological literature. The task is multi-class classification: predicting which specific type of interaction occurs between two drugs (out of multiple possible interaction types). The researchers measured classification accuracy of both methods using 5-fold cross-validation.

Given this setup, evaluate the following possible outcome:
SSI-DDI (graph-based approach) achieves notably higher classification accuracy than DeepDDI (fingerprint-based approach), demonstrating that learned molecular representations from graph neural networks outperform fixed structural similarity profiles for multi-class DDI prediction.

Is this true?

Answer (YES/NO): NO